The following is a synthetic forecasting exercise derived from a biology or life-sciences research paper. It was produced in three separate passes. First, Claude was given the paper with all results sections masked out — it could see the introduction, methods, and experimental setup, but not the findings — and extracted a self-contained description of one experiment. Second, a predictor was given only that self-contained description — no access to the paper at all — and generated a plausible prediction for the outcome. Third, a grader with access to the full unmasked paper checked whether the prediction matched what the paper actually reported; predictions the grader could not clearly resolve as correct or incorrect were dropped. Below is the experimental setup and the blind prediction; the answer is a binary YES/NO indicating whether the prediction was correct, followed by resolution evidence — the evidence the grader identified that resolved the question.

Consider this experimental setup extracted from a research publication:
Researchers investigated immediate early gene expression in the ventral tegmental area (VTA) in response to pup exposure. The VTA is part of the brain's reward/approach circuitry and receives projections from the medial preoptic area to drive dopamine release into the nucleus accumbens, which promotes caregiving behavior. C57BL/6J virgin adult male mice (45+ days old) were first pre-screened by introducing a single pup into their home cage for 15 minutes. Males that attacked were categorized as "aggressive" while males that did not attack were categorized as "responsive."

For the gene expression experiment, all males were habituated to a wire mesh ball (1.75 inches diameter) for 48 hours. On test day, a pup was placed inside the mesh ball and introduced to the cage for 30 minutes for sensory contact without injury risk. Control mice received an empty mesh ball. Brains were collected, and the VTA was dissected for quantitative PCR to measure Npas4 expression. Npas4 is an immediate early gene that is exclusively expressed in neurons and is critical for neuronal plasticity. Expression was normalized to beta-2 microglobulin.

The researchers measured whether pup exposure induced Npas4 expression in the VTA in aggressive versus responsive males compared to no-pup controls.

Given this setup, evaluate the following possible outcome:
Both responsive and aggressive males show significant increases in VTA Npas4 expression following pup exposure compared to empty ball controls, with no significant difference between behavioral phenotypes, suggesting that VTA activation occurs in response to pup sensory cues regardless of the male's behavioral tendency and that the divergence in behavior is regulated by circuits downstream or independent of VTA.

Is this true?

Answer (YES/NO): NO